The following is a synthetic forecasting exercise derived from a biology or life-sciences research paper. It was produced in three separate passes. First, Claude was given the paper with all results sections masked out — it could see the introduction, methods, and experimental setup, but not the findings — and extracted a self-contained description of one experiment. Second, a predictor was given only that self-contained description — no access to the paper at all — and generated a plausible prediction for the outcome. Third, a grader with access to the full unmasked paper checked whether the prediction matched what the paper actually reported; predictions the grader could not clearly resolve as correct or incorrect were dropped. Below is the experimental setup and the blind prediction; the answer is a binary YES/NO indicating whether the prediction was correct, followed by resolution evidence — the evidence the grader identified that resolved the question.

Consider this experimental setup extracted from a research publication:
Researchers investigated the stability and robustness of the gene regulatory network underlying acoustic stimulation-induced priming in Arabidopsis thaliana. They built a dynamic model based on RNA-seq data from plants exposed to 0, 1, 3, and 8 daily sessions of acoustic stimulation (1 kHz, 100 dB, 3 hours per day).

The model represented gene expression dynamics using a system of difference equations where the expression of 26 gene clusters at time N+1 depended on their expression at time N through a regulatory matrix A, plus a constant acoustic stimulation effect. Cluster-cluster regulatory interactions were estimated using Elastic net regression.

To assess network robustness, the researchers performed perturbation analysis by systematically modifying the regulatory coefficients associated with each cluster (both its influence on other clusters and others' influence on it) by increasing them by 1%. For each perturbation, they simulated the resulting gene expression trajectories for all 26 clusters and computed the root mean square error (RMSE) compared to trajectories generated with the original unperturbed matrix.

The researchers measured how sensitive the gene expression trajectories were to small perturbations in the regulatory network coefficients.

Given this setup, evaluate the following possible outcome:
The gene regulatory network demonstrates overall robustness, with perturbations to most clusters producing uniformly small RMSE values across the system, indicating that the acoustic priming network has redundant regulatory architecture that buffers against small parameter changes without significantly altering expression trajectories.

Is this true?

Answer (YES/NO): YES